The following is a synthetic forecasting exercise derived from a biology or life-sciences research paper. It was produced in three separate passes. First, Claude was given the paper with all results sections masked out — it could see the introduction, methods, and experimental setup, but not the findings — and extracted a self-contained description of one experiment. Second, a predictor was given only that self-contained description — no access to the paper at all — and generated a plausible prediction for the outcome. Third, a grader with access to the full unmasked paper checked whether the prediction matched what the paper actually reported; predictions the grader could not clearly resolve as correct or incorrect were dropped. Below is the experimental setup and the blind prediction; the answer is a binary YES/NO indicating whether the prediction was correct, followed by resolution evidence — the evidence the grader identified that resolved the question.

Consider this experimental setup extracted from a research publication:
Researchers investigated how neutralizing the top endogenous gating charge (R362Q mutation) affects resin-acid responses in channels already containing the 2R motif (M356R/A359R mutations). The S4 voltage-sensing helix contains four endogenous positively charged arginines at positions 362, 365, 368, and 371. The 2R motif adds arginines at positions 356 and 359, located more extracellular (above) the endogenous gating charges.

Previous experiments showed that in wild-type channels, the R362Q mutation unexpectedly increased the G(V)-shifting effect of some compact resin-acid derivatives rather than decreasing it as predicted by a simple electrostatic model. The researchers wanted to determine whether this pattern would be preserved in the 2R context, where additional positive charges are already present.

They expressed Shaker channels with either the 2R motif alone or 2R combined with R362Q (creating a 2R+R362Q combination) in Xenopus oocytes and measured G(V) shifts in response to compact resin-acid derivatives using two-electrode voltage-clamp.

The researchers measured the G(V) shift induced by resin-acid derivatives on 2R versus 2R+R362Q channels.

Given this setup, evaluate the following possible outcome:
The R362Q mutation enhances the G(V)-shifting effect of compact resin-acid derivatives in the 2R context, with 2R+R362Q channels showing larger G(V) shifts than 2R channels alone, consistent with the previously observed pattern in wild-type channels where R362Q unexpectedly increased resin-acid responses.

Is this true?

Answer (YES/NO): YES